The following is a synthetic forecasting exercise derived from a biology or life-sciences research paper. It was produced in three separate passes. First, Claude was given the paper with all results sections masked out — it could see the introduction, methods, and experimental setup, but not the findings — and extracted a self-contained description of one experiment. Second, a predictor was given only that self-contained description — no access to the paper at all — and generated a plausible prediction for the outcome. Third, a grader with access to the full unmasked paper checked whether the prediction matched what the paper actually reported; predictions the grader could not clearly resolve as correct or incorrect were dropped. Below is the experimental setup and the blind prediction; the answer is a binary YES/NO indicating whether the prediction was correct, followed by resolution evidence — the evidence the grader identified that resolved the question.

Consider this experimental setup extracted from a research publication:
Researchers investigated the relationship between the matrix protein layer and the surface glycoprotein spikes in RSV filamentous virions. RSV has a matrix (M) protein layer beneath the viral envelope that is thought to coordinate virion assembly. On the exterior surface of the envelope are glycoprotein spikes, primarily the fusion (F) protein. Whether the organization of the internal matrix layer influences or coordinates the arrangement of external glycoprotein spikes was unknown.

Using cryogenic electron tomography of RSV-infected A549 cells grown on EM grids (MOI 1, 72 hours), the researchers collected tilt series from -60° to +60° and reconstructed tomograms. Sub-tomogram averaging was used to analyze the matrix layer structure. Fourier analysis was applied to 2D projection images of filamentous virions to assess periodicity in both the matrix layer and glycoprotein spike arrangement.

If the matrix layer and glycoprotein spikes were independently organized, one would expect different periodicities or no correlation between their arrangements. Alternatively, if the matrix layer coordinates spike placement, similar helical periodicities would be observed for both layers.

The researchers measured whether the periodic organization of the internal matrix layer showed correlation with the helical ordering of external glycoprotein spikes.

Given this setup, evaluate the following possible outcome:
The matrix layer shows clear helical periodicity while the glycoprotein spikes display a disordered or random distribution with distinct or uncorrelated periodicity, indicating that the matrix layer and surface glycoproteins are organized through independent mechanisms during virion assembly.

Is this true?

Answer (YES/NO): NO